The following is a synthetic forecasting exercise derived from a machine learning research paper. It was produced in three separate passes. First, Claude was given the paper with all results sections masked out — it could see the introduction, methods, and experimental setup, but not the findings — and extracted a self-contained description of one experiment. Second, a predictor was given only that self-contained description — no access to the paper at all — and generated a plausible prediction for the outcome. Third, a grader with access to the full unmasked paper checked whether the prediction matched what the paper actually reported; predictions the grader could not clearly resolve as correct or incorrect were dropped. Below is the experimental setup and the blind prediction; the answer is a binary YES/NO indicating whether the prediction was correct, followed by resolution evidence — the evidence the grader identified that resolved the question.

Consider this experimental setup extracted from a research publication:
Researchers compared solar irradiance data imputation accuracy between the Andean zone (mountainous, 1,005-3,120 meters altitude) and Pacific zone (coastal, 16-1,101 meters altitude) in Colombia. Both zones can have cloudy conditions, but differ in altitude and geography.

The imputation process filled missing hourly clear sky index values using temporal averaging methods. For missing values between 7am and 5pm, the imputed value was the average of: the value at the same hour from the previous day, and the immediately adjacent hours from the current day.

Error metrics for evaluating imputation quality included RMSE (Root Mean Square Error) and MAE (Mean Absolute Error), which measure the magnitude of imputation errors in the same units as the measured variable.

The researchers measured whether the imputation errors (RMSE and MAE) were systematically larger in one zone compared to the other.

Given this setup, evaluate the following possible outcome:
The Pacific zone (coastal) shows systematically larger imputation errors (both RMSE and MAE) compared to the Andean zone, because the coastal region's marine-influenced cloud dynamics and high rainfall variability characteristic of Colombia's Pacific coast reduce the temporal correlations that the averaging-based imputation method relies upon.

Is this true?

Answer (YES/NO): NO